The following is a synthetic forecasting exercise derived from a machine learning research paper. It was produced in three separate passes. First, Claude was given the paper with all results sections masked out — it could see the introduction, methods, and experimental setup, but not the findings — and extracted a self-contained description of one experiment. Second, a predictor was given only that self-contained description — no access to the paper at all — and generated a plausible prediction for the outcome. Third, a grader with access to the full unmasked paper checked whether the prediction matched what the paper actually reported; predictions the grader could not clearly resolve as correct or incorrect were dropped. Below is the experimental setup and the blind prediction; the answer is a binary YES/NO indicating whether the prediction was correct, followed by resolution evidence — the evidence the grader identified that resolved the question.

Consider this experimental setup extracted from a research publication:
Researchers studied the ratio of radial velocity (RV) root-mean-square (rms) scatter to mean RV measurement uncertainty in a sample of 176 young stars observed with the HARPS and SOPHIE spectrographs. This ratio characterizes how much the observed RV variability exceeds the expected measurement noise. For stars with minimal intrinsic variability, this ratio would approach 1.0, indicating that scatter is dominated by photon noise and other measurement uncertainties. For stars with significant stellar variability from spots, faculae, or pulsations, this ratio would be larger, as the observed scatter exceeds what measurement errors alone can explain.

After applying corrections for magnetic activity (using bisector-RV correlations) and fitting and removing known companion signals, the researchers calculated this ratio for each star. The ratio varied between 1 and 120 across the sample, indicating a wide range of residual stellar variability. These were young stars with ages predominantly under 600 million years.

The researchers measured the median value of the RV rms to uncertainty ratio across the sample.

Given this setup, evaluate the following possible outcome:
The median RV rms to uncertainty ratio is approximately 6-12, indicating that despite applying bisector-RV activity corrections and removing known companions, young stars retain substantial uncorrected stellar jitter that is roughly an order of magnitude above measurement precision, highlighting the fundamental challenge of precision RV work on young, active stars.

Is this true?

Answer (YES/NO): YES